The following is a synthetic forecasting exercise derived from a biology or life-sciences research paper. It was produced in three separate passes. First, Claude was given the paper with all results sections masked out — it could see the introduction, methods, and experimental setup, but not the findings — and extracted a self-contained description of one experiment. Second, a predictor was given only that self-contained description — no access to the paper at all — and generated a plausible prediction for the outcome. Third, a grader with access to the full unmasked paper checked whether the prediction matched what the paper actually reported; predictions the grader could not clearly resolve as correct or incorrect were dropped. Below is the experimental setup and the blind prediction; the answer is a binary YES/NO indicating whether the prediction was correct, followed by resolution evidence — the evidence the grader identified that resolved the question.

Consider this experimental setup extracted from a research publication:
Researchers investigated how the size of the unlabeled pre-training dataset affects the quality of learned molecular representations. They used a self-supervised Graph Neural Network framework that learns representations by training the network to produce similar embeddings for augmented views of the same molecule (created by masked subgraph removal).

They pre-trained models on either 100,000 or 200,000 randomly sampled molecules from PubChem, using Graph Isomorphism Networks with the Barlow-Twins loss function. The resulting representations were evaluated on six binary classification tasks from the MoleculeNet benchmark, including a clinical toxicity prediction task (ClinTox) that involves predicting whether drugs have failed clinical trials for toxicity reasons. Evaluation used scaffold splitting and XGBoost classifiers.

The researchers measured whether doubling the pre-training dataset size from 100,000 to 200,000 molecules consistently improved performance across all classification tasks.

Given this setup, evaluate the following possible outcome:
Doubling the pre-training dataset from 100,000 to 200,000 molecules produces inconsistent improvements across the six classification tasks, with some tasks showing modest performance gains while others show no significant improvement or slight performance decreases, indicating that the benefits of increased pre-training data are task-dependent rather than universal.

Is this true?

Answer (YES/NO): YES